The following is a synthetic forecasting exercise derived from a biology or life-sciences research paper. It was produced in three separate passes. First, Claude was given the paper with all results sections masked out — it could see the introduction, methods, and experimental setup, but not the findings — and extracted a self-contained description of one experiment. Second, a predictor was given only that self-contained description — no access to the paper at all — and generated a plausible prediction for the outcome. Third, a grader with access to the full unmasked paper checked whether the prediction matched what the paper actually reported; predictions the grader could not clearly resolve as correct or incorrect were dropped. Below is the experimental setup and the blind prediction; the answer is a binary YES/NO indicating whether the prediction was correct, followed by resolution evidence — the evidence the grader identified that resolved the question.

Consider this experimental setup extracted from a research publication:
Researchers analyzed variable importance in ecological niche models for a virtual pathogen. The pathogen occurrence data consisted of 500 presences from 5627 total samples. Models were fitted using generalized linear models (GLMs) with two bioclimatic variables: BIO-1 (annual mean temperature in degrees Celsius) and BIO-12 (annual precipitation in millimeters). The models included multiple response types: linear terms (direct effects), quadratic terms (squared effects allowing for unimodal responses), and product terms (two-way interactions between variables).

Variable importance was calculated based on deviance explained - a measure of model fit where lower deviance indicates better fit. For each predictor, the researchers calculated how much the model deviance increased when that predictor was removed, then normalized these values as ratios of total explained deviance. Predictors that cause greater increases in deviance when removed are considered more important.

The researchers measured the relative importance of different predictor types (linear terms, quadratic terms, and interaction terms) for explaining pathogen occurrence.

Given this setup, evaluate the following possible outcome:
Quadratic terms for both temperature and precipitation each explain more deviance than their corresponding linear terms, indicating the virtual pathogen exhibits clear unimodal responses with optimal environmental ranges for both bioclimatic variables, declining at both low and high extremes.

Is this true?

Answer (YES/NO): NO